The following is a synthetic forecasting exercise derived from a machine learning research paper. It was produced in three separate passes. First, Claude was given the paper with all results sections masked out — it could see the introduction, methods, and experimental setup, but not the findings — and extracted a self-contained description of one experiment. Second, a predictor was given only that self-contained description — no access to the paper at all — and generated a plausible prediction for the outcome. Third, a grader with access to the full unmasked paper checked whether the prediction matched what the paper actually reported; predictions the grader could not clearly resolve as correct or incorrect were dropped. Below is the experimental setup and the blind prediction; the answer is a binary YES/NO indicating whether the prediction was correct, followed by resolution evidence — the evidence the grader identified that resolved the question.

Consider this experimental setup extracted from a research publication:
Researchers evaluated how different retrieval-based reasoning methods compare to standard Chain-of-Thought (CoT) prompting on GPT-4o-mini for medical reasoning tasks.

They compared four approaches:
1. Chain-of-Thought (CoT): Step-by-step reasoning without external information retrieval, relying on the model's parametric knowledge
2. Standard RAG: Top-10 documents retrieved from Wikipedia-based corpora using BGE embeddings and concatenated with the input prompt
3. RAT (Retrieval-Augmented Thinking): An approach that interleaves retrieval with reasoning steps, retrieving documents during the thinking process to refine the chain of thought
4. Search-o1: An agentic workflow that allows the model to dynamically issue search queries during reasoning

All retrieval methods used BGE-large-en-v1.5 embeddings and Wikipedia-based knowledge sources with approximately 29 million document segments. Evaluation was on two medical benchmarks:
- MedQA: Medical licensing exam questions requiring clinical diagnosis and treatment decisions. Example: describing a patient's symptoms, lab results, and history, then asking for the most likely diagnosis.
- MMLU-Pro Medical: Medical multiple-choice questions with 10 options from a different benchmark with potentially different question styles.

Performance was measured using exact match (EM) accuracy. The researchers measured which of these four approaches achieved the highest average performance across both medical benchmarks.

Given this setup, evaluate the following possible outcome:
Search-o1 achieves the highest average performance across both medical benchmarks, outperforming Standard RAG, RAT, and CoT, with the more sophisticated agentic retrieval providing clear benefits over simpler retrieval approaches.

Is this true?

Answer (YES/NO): NO